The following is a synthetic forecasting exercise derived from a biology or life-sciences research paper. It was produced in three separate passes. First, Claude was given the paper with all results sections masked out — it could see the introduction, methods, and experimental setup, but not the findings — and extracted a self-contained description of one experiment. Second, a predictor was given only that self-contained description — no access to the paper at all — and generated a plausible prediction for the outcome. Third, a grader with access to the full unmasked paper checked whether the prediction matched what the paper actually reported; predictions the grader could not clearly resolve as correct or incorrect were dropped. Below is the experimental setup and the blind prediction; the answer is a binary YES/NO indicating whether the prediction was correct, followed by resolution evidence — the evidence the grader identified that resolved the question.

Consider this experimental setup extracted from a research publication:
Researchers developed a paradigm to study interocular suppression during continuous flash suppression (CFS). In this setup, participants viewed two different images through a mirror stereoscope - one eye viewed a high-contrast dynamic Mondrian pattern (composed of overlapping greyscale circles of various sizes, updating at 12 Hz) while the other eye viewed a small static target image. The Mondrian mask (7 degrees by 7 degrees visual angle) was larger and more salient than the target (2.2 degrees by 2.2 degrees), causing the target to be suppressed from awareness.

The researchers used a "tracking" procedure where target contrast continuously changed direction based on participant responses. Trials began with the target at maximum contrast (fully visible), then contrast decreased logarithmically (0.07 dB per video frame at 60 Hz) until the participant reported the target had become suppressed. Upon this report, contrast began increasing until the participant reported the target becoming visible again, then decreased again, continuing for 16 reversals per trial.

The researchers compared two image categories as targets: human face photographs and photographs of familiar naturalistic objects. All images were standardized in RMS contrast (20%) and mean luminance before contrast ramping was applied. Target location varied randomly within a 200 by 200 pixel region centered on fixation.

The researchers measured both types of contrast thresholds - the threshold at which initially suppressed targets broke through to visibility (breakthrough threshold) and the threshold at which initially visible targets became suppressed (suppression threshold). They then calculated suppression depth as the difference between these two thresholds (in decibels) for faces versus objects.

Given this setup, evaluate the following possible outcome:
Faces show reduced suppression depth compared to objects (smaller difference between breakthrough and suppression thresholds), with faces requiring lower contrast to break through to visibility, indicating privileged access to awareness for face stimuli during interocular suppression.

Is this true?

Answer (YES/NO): NO